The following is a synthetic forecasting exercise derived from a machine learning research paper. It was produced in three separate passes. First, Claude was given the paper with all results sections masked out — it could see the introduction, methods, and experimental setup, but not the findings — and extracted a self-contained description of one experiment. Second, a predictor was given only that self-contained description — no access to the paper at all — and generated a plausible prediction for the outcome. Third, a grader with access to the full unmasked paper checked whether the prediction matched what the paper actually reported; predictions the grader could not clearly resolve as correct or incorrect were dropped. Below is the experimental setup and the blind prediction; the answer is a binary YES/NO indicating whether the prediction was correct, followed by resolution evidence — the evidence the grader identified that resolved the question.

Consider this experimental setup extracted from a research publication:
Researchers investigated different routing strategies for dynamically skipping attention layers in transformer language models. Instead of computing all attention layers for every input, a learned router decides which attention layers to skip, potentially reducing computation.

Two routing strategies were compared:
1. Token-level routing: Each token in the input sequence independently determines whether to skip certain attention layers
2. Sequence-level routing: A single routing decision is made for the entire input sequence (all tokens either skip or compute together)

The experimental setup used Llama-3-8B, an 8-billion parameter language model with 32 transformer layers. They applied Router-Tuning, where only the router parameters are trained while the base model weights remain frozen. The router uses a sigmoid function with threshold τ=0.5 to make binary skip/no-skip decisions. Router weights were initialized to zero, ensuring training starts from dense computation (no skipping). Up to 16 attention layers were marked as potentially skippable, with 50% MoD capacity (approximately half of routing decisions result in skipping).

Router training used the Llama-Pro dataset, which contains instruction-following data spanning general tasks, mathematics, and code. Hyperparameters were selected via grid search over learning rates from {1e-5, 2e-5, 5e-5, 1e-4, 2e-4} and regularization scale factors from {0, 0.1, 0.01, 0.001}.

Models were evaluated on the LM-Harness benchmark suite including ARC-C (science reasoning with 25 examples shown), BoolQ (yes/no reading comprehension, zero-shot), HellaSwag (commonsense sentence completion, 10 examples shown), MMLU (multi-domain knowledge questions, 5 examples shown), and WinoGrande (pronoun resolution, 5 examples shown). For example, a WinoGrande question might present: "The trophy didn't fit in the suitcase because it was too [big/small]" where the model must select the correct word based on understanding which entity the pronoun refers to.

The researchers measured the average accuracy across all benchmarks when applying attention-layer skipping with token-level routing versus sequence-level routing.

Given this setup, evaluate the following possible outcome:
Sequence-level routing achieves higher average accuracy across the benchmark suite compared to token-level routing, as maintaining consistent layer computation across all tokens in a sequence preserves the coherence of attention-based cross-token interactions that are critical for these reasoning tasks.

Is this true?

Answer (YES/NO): YES